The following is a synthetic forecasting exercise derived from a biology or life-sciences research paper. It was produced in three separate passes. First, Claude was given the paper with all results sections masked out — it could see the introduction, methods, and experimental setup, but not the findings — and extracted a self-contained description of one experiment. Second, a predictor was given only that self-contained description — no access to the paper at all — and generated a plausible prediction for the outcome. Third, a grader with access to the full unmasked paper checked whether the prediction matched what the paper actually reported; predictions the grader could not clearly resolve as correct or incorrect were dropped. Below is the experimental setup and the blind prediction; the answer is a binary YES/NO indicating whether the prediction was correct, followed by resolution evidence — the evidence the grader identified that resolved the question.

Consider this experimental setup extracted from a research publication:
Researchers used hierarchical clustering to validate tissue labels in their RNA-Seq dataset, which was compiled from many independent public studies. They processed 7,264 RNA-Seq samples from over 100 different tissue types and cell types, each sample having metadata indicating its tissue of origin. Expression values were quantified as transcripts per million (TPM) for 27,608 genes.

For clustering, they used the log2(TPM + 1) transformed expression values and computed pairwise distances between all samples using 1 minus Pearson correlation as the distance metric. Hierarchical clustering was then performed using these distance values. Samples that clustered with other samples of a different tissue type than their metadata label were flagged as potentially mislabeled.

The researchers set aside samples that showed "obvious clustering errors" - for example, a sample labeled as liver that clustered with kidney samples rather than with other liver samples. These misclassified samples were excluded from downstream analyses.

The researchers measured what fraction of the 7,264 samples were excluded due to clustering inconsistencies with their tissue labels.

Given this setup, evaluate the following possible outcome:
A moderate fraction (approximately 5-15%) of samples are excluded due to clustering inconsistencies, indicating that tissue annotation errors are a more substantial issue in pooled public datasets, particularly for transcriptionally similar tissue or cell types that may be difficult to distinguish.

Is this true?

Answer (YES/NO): NO